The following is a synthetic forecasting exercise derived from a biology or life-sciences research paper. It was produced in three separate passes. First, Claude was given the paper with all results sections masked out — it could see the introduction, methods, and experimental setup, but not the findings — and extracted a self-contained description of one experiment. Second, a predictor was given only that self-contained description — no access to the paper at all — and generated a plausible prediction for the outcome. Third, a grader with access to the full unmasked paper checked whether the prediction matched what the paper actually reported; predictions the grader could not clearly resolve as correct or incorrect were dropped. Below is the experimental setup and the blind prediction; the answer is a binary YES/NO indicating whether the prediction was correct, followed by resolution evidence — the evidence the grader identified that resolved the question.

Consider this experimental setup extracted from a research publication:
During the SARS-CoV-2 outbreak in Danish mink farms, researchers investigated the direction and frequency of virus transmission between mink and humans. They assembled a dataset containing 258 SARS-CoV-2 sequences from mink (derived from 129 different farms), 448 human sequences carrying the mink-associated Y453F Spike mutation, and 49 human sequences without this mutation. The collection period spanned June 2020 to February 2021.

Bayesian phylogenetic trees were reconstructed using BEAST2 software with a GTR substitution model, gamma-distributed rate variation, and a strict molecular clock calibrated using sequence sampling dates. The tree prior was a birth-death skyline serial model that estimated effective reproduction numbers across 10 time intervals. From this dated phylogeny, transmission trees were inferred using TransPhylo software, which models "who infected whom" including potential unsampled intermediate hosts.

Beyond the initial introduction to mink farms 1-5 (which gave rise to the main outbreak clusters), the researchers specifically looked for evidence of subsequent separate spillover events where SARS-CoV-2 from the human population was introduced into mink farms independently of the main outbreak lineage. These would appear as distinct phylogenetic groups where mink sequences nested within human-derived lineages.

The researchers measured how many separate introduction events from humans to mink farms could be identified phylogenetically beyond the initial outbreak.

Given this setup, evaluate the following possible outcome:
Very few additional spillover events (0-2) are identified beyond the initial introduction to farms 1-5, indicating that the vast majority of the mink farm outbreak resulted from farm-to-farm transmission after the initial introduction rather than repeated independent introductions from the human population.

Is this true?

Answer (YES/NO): NO